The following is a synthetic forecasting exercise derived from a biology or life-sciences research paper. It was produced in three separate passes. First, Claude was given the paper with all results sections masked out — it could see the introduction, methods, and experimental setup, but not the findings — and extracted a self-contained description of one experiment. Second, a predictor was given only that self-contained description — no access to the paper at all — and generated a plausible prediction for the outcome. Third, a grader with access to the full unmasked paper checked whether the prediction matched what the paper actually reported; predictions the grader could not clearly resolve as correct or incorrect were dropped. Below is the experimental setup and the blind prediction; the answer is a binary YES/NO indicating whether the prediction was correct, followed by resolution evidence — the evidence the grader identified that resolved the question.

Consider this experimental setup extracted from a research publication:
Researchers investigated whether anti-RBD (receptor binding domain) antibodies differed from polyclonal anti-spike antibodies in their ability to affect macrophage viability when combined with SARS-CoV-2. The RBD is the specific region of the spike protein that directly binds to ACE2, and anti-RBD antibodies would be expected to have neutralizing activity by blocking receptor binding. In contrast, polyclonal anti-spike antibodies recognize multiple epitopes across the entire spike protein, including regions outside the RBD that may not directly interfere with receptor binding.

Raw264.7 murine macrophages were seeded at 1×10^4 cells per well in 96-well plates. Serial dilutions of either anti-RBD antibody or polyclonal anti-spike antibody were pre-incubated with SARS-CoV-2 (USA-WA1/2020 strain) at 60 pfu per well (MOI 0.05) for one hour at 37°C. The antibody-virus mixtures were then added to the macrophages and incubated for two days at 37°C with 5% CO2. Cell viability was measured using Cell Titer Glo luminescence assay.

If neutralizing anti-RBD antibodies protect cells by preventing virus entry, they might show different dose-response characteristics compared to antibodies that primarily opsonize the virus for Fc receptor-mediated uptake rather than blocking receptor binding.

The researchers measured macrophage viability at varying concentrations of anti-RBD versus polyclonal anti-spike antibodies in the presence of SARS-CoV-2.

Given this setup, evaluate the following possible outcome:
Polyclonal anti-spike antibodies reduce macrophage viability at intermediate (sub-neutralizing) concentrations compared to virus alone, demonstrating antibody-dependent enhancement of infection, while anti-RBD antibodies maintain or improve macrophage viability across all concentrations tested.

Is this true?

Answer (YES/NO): NO